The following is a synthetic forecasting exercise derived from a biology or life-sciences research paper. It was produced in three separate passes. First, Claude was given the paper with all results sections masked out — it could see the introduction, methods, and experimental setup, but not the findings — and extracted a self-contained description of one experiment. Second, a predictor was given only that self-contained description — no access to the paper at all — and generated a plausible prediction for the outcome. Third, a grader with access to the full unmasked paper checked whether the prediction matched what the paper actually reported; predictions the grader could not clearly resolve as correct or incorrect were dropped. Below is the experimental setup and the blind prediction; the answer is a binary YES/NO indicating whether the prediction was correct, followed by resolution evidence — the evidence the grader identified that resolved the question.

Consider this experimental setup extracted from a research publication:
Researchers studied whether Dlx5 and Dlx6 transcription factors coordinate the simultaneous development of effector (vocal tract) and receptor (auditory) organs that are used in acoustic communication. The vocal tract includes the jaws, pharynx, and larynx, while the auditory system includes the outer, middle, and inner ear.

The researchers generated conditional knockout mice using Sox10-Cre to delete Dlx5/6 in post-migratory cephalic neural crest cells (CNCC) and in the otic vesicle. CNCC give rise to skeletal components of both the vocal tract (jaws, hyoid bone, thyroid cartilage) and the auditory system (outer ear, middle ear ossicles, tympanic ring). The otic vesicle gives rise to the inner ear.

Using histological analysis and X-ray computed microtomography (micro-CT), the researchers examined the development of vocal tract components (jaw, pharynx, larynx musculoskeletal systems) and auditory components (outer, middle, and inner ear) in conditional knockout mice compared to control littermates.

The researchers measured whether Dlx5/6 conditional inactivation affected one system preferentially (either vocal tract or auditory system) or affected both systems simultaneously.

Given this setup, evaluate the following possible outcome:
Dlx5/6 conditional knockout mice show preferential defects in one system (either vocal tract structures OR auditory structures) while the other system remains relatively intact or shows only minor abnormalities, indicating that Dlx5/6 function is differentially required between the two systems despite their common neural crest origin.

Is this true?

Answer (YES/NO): NO